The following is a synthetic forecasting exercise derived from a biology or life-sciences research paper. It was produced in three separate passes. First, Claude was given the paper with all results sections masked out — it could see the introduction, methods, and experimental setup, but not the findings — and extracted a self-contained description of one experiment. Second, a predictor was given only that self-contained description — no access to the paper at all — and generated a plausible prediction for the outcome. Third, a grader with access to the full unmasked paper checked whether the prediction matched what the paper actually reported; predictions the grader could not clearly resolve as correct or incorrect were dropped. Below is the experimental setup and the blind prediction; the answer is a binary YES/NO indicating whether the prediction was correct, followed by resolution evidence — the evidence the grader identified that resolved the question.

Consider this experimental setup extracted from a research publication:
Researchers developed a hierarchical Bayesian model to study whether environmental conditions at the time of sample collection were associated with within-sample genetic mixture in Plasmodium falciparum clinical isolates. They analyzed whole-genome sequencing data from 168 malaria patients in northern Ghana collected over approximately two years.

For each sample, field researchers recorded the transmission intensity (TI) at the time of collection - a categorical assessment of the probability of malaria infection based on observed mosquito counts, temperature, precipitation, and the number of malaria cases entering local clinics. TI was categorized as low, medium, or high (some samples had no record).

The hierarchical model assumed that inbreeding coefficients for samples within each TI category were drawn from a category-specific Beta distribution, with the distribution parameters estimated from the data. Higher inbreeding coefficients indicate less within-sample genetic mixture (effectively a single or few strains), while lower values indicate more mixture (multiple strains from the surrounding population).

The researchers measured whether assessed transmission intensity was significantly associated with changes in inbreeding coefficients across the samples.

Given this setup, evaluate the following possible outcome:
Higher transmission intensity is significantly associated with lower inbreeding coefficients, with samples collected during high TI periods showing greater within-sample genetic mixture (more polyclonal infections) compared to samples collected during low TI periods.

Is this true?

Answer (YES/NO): YES